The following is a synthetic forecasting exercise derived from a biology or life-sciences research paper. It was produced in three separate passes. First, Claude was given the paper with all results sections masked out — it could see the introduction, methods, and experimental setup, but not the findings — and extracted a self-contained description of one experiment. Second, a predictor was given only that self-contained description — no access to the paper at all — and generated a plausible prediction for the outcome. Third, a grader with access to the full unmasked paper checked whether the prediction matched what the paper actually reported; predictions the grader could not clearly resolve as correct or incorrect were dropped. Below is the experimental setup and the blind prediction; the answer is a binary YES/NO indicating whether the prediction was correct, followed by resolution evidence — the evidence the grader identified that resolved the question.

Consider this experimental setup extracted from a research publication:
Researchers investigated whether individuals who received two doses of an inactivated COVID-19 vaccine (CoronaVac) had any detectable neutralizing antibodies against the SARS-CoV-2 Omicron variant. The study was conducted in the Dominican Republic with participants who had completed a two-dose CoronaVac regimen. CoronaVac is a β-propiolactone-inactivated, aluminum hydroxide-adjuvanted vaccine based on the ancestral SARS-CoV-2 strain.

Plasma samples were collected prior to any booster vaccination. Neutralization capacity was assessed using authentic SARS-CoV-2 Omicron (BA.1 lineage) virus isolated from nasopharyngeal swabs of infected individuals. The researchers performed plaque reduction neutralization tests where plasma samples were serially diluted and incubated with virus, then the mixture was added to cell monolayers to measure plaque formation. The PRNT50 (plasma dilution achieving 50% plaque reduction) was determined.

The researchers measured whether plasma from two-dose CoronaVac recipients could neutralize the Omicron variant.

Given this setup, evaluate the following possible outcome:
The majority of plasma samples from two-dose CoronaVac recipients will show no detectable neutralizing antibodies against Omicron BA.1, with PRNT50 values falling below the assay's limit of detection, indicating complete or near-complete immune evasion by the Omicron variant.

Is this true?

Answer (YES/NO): YES